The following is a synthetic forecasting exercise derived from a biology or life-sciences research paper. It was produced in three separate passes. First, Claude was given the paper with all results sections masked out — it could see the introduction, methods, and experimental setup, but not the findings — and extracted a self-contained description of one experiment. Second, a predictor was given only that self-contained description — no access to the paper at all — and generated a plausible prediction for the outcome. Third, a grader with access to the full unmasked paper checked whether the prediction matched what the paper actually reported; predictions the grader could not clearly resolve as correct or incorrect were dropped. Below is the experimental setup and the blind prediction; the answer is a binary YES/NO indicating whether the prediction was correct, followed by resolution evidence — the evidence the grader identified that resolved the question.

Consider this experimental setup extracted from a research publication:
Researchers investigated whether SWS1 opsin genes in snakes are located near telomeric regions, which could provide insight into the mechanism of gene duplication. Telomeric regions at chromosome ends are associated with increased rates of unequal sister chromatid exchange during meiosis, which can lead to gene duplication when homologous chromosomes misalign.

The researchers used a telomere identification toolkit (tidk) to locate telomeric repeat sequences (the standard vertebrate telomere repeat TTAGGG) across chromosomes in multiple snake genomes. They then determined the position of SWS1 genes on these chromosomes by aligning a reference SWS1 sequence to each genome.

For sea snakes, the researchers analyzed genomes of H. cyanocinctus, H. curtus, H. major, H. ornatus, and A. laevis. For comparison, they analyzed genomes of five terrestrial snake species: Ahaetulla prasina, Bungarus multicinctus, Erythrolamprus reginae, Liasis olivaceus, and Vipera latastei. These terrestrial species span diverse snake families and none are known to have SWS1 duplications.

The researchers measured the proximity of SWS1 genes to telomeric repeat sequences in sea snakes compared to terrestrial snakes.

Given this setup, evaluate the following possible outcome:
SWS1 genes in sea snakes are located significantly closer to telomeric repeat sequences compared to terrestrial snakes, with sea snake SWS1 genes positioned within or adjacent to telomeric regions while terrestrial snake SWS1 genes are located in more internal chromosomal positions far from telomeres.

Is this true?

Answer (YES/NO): NO